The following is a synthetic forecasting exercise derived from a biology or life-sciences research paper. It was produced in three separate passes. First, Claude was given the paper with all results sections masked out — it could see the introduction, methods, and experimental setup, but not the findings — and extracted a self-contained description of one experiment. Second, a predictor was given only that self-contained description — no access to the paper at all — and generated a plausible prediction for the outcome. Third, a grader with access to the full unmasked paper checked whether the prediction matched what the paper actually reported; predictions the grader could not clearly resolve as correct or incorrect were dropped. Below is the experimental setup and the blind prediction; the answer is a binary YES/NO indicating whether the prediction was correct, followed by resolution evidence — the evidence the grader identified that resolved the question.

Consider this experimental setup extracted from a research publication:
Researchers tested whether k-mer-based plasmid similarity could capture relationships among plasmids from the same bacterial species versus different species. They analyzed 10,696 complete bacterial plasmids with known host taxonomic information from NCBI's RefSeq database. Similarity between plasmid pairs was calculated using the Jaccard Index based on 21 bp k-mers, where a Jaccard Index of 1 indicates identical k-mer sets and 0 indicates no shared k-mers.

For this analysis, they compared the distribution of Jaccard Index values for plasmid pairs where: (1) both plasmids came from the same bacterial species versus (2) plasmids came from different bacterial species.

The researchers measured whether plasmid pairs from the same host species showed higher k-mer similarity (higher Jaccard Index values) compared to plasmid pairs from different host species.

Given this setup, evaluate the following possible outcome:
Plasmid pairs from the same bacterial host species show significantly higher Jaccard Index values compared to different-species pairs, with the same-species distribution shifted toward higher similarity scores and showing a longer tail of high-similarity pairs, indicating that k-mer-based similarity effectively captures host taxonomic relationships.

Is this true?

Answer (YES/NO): YES